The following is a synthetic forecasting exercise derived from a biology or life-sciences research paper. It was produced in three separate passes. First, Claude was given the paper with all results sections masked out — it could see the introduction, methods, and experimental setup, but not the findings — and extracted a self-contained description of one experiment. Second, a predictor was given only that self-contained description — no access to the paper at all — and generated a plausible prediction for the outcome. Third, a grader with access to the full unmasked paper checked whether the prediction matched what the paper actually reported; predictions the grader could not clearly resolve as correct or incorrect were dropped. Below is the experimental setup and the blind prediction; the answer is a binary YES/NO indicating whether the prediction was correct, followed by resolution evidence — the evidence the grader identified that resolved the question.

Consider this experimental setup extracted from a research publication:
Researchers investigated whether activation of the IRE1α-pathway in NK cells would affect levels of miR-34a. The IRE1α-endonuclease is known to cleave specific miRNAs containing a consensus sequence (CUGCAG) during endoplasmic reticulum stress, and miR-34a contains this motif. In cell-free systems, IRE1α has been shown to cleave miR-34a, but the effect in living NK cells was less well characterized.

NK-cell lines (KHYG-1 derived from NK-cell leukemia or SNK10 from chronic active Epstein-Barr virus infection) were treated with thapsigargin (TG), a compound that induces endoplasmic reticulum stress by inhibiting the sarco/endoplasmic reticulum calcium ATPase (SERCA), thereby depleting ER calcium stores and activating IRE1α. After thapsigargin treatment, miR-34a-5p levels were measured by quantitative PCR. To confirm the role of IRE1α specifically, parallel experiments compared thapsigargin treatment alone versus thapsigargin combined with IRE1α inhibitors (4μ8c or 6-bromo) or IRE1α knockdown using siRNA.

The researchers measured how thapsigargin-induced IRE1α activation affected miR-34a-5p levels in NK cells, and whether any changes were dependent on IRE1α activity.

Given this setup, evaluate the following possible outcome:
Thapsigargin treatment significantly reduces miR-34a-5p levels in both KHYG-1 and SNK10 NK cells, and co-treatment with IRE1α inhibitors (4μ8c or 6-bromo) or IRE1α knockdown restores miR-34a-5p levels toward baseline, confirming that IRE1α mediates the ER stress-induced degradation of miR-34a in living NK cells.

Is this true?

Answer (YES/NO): NO